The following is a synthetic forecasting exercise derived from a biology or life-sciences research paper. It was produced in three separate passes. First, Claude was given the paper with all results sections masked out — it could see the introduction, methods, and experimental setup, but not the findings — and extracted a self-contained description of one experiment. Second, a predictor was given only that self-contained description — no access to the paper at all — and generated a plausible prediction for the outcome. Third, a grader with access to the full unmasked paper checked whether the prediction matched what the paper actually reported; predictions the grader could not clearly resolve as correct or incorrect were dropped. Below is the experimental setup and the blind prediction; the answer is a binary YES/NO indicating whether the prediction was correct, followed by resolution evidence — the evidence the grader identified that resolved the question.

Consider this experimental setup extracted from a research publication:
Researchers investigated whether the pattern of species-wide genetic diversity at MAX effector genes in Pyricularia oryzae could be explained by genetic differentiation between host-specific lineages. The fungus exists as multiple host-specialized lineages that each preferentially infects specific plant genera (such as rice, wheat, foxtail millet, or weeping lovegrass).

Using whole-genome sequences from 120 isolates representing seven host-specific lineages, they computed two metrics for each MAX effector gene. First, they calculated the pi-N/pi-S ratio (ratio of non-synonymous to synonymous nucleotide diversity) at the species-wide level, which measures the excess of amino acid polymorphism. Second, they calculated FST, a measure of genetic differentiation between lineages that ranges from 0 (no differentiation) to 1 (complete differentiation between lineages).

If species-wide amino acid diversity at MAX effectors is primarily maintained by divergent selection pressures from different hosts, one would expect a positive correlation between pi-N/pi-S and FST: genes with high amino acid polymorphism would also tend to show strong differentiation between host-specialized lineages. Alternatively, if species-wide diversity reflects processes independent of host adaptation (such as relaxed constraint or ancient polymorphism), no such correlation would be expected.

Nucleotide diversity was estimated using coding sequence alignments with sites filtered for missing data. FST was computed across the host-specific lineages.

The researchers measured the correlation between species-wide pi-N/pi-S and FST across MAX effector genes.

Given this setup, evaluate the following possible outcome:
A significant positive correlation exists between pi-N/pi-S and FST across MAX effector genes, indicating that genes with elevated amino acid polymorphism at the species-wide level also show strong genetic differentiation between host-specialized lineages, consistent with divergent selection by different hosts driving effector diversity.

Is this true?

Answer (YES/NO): YES